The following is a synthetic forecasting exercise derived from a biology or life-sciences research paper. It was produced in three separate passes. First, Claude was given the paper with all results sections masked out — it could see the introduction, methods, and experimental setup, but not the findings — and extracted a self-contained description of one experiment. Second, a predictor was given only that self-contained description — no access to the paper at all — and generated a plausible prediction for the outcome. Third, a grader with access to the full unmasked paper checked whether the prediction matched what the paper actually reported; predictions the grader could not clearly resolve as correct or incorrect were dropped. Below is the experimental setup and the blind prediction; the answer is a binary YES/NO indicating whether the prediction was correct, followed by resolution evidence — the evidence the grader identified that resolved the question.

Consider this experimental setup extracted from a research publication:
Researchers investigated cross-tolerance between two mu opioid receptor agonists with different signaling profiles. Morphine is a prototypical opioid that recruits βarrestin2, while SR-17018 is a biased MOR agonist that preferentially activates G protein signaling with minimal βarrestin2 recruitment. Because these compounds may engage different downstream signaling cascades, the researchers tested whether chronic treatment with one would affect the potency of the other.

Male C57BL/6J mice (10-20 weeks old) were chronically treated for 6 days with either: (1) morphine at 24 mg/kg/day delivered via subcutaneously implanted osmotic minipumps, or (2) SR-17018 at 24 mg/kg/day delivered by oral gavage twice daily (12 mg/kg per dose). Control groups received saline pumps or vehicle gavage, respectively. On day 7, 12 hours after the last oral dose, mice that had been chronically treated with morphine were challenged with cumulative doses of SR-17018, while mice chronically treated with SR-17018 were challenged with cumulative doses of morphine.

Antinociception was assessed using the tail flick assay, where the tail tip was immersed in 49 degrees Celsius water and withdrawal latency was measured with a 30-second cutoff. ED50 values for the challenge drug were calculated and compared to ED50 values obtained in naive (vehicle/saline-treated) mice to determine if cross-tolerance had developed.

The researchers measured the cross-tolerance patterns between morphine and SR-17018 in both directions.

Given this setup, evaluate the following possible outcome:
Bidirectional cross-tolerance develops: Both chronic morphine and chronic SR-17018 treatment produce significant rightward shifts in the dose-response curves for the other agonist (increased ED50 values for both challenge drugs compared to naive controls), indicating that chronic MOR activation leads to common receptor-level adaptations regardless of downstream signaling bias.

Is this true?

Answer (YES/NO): YES